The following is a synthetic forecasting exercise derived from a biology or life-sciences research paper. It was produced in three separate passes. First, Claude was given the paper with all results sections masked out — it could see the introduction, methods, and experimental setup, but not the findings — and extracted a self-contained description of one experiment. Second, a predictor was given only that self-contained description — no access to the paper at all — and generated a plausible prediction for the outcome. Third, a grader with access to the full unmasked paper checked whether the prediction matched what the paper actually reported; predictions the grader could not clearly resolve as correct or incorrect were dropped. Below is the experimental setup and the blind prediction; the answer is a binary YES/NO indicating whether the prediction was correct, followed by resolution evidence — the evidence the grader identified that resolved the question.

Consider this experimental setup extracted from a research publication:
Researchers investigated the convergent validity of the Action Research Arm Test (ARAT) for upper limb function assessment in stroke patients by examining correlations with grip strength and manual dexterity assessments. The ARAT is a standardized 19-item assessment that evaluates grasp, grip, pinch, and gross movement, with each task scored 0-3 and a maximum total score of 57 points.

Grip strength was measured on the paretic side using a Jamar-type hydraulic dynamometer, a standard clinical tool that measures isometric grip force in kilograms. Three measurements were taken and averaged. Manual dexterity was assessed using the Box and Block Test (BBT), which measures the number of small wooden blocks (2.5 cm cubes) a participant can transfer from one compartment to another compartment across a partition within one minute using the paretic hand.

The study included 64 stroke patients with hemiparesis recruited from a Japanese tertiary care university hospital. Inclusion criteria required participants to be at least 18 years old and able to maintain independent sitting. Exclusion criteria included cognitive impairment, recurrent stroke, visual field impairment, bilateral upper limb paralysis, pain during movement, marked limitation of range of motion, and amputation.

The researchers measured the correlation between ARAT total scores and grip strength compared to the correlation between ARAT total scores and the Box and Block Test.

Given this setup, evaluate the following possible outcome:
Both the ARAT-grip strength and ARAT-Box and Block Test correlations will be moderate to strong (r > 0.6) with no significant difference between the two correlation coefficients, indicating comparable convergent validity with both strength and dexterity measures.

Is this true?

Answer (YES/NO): NO